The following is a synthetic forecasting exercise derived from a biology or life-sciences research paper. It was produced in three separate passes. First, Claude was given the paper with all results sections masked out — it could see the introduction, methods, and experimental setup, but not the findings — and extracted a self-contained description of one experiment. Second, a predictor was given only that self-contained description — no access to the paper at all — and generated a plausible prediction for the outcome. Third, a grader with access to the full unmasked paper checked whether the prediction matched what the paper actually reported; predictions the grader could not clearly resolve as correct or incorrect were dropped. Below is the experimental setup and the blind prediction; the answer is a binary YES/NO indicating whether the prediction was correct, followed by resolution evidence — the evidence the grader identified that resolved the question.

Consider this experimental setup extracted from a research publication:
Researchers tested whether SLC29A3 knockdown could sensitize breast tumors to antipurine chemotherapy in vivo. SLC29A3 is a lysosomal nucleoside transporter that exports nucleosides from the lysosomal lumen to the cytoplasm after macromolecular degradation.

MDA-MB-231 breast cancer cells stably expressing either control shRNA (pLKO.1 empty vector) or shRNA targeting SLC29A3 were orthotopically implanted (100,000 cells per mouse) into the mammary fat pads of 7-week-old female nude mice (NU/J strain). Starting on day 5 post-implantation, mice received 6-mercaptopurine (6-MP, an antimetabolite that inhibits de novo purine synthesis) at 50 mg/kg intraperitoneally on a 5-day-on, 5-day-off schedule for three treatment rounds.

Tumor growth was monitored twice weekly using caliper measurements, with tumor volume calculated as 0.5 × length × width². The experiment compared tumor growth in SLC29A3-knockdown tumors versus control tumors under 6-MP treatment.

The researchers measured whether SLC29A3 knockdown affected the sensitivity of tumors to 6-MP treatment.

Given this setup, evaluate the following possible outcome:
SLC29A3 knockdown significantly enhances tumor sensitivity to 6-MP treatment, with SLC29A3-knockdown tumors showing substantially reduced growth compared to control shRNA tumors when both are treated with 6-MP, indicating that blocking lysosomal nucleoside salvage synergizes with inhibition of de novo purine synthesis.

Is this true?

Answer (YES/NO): YES